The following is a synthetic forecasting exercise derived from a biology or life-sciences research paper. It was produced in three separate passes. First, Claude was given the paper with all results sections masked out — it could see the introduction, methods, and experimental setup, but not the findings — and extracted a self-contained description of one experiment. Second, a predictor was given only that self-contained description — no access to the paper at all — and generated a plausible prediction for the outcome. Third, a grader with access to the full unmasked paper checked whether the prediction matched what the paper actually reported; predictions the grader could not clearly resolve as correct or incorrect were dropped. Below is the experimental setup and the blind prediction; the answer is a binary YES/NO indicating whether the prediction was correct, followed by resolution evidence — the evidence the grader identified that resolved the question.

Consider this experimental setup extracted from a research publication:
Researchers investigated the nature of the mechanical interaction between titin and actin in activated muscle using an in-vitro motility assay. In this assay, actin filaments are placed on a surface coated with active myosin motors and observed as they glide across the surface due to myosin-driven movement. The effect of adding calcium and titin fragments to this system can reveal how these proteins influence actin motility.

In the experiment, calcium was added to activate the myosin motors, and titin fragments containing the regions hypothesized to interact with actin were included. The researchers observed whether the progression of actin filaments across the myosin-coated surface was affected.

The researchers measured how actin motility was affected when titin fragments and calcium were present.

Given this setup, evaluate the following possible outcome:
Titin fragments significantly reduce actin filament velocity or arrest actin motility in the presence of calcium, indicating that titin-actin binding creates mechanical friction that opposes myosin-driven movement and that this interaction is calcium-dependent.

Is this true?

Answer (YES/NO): NO